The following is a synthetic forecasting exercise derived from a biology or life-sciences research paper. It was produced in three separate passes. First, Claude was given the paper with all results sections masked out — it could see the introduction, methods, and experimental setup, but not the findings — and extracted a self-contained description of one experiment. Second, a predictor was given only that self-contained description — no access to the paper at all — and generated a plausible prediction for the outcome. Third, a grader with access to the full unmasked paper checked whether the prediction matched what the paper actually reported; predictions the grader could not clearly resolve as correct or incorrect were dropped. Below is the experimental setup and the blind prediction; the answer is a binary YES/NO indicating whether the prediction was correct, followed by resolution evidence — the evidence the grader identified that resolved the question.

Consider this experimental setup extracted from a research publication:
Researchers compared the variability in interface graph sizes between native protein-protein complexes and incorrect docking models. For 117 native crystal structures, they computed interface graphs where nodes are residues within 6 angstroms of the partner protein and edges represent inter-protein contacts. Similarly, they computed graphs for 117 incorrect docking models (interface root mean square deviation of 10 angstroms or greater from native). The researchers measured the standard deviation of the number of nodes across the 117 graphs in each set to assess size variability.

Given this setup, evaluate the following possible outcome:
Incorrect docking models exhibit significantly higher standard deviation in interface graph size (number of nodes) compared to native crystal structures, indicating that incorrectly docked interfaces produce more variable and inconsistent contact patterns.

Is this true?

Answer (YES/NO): NO